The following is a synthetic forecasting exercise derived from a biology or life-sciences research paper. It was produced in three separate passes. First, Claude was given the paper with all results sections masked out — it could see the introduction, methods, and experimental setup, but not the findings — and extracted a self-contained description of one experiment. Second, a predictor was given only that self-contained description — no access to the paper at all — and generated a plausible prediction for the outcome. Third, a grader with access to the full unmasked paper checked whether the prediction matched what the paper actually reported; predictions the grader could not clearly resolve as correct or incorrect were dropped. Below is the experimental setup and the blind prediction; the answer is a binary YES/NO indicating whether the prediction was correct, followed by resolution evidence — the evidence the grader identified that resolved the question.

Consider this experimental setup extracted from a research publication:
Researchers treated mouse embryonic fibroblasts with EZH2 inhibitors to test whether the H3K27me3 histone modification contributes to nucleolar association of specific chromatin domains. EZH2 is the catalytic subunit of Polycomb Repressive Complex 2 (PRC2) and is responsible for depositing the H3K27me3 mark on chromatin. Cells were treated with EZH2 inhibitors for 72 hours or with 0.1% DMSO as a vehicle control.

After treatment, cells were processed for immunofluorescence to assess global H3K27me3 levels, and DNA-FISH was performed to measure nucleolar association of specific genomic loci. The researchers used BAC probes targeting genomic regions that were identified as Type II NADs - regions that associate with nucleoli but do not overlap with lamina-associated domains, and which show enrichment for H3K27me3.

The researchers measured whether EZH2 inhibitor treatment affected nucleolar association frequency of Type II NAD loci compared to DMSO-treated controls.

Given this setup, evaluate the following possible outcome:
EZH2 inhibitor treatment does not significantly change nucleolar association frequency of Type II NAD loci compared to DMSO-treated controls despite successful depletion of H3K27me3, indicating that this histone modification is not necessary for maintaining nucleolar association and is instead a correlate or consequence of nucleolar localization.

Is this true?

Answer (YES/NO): NO